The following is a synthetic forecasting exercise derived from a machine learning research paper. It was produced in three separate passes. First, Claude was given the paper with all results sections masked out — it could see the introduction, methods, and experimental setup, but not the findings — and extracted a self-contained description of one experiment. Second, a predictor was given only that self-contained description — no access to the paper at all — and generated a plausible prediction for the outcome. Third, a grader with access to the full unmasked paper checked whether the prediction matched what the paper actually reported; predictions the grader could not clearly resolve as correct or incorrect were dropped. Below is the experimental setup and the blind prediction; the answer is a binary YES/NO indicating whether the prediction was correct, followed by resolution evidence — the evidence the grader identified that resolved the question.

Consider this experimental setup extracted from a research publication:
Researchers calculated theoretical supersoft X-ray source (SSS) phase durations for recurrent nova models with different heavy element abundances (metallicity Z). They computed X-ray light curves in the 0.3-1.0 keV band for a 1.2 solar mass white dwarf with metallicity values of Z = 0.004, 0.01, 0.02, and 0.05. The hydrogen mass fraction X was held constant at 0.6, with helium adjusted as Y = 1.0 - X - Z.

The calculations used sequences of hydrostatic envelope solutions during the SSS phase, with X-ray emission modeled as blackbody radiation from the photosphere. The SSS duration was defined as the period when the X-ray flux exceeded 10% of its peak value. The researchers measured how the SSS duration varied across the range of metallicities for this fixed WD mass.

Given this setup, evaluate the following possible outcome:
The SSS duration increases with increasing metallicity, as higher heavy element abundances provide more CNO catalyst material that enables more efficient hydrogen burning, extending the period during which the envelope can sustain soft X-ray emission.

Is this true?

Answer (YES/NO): NO